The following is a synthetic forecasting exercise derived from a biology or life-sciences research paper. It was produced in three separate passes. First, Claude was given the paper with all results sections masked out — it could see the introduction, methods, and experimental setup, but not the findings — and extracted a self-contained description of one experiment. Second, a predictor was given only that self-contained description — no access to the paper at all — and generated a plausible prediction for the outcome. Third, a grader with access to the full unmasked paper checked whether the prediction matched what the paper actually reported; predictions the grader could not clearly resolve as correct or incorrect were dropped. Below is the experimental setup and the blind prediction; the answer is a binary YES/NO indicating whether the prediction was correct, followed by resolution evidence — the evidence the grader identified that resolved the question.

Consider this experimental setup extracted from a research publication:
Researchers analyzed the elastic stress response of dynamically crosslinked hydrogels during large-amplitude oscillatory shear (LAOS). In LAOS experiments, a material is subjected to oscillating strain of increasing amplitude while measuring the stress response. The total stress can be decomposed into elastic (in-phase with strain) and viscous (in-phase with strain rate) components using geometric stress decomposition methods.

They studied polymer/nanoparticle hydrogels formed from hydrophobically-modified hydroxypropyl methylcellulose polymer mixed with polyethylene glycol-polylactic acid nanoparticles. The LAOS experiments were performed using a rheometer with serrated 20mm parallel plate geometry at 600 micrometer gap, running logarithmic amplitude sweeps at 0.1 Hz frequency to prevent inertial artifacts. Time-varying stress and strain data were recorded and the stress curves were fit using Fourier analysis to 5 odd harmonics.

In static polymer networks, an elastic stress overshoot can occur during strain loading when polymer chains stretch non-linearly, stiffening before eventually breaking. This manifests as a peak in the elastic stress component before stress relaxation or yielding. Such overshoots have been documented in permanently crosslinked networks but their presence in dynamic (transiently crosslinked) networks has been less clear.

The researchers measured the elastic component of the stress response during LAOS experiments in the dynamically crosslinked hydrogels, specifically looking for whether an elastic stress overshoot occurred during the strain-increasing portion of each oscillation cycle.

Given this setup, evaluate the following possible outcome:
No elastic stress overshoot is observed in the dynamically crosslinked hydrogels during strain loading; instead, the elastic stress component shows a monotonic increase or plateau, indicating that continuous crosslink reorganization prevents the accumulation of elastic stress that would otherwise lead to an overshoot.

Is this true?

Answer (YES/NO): NO